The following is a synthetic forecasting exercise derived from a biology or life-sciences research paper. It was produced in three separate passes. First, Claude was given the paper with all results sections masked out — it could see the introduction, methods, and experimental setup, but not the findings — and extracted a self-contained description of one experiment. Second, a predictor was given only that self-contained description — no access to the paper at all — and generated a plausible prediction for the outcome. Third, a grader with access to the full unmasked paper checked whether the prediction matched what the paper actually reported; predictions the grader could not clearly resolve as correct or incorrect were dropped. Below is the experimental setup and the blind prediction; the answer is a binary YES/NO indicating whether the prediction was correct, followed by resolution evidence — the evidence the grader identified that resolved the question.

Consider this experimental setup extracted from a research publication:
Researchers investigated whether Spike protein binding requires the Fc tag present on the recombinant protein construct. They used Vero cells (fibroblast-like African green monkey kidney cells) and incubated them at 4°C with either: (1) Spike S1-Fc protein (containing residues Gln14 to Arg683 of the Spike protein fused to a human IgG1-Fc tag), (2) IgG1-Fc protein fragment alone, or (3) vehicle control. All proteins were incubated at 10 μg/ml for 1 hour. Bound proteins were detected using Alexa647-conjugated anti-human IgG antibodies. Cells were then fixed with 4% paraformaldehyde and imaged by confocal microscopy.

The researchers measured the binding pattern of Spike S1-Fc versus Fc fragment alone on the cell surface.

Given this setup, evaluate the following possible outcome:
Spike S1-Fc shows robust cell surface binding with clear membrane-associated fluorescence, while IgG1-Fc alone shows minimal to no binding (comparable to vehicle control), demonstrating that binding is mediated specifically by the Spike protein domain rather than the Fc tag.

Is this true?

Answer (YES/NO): YES